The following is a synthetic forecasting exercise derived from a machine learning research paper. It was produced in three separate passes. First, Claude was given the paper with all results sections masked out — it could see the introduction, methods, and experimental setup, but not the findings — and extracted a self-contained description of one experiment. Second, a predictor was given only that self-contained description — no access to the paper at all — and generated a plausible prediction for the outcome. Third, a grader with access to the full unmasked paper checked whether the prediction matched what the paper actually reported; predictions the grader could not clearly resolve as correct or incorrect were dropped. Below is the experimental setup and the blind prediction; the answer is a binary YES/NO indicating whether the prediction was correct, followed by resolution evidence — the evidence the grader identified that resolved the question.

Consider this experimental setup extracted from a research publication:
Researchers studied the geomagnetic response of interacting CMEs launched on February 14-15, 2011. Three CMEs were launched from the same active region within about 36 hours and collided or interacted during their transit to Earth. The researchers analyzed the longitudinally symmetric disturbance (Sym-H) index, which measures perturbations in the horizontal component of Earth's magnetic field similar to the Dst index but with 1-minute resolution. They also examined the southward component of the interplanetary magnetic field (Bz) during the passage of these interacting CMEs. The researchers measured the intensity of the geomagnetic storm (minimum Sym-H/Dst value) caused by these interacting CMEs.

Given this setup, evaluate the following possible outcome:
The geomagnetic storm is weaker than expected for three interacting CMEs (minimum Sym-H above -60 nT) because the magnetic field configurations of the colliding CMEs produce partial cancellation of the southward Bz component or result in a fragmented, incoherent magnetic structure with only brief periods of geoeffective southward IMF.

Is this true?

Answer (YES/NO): NO